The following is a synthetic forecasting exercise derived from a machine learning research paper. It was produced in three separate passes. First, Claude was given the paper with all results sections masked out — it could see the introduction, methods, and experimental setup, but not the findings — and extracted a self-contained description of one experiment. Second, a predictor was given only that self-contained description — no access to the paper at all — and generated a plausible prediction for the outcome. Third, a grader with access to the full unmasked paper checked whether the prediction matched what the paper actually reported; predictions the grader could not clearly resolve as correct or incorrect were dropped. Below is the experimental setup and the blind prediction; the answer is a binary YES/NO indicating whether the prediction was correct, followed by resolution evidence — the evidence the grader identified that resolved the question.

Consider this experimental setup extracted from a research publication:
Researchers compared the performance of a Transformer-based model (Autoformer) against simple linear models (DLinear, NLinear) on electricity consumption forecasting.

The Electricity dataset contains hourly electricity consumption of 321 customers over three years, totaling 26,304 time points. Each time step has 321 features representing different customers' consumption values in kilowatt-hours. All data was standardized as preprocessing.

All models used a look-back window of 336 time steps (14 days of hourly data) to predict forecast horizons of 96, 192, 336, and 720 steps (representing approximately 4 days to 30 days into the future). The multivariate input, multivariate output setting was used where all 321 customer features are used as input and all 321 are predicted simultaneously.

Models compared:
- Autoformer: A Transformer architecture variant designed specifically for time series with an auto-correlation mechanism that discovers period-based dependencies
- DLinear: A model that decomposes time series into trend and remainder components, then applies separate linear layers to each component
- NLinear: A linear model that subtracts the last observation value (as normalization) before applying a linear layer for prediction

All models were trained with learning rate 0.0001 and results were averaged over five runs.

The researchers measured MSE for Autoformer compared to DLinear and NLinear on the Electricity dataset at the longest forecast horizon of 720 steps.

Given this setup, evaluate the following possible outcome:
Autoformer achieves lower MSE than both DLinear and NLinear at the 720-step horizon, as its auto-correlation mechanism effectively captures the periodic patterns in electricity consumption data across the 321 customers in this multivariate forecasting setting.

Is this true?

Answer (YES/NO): NO